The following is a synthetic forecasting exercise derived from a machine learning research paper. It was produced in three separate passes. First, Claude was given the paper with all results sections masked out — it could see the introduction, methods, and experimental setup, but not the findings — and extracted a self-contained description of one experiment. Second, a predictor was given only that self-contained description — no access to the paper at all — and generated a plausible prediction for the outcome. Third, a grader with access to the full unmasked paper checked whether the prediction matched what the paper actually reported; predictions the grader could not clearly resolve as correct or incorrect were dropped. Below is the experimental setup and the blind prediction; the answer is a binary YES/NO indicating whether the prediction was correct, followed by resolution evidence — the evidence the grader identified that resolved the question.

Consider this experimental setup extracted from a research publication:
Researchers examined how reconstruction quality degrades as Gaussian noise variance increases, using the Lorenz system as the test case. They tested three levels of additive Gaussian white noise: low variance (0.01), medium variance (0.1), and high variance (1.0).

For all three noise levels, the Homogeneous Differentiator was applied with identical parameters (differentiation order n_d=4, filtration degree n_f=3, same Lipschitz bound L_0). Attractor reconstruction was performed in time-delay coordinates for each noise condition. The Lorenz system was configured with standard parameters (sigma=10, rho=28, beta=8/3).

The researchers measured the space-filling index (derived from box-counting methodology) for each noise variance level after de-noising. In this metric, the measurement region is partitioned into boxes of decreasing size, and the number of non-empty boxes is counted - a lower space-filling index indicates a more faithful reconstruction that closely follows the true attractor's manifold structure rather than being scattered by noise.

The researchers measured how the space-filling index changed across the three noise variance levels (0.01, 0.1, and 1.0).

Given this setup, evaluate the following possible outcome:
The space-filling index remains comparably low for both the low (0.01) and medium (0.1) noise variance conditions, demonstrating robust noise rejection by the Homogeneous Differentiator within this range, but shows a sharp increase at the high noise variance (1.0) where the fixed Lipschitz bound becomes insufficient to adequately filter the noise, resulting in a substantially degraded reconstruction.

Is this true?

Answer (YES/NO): NO